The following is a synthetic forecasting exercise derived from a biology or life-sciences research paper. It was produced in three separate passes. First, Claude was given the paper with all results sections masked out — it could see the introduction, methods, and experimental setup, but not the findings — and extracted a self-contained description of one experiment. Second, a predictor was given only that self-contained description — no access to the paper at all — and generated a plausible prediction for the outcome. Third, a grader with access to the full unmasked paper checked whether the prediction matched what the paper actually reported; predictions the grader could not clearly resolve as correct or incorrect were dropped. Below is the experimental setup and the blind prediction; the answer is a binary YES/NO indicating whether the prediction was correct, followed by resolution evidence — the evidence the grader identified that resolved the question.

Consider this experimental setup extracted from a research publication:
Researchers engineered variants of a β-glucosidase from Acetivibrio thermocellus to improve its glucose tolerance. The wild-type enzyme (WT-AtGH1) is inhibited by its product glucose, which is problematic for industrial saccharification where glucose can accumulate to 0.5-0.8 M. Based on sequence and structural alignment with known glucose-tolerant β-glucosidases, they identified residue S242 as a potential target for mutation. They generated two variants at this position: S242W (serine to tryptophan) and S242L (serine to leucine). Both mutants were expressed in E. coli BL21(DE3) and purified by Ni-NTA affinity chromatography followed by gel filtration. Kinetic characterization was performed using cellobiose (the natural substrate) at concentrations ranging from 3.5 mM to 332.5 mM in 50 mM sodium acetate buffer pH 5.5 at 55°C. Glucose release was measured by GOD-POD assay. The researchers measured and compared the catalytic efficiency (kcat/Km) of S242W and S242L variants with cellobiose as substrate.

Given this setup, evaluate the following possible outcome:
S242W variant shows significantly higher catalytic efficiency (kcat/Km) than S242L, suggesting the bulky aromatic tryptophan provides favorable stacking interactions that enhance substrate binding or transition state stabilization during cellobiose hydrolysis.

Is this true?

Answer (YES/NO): NO